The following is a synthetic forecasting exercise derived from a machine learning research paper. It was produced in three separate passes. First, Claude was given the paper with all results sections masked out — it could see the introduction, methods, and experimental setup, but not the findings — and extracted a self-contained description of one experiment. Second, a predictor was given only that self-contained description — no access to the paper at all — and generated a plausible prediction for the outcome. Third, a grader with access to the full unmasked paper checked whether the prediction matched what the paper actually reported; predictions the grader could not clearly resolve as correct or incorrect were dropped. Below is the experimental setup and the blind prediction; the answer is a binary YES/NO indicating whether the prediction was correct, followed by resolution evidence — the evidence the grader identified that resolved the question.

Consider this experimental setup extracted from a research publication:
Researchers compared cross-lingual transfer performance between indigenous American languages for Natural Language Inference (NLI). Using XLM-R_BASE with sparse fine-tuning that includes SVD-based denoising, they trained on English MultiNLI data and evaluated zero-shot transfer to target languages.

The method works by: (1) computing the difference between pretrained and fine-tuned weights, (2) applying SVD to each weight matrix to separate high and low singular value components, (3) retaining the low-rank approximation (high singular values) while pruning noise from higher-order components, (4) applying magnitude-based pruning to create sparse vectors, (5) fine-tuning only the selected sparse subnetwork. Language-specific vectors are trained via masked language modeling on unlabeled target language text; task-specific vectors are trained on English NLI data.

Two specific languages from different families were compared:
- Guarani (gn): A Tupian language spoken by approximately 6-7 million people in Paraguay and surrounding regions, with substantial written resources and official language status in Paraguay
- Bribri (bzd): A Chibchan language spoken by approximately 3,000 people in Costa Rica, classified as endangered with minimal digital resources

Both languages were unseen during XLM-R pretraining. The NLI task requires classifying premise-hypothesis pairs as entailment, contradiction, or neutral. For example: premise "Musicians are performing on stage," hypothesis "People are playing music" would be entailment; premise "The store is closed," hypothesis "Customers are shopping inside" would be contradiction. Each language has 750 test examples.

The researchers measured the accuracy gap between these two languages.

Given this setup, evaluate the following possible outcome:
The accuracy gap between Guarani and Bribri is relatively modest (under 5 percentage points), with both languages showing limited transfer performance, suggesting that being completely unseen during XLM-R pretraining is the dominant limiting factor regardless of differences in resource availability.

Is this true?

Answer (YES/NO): NO